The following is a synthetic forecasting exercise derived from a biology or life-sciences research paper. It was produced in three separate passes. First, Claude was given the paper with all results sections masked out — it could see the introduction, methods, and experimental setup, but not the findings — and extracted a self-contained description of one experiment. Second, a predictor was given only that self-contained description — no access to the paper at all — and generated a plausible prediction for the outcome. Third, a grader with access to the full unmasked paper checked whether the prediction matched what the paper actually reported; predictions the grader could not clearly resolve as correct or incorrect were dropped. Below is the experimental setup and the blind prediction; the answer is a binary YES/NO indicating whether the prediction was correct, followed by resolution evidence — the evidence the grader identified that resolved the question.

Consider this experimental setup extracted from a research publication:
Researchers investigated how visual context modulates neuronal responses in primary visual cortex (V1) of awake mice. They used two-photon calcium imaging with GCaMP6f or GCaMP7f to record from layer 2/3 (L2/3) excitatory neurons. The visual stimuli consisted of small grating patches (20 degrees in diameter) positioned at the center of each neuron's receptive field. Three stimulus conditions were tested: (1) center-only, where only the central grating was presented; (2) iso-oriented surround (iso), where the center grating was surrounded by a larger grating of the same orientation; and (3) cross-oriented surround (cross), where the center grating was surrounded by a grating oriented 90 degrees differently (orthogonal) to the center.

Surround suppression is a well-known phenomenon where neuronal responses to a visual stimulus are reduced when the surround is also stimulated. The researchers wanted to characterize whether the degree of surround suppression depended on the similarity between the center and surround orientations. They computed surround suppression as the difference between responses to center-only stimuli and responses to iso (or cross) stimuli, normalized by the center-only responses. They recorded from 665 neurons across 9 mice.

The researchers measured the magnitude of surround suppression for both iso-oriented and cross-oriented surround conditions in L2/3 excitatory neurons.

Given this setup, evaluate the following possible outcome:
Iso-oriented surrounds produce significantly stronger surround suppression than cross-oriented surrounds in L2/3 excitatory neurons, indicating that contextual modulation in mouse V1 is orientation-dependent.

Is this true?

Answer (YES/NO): YES